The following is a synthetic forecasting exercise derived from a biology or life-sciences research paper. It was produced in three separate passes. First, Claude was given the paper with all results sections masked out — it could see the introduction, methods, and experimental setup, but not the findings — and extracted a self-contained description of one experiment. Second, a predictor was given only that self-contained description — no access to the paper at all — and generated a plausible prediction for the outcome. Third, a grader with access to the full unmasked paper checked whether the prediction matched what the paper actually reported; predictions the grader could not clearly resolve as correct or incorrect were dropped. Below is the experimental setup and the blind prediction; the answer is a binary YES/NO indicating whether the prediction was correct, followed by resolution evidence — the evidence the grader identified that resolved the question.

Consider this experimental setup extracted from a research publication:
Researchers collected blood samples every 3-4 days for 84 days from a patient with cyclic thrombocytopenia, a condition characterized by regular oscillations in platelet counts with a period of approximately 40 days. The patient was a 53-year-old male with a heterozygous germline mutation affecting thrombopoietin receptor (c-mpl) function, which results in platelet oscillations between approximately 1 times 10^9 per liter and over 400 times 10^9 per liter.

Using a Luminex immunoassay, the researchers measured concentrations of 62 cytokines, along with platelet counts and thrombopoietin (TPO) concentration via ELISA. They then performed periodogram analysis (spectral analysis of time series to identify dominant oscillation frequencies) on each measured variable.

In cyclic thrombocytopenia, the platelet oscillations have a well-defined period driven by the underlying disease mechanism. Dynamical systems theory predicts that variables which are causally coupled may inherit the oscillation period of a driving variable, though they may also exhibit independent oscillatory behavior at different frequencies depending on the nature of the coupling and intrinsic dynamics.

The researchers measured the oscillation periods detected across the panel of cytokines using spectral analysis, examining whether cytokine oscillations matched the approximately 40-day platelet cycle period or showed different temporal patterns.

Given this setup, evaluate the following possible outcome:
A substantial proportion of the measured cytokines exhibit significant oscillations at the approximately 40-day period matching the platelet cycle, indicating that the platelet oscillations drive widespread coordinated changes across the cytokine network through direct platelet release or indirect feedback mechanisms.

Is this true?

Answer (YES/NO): NO